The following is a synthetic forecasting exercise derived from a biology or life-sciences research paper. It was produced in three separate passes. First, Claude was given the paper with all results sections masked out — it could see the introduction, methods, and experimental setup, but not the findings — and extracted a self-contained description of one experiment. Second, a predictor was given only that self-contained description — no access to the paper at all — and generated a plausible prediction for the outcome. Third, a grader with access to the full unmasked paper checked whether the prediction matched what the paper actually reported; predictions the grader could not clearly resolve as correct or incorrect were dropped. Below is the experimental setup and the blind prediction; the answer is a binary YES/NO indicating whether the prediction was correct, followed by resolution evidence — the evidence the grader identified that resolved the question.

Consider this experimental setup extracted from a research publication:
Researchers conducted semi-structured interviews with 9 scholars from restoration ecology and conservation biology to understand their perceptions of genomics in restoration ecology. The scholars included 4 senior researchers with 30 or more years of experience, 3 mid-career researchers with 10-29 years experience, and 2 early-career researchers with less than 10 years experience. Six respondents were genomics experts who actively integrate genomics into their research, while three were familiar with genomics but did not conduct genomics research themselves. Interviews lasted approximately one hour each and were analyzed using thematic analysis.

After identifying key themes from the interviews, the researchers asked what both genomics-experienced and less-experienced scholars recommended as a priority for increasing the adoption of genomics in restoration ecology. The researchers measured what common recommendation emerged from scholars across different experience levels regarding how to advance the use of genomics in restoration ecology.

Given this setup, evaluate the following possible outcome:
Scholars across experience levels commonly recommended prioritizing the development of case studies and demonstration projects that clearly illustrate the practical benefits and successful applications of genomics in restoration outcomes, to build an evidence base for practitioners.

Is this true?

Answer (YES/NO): YES